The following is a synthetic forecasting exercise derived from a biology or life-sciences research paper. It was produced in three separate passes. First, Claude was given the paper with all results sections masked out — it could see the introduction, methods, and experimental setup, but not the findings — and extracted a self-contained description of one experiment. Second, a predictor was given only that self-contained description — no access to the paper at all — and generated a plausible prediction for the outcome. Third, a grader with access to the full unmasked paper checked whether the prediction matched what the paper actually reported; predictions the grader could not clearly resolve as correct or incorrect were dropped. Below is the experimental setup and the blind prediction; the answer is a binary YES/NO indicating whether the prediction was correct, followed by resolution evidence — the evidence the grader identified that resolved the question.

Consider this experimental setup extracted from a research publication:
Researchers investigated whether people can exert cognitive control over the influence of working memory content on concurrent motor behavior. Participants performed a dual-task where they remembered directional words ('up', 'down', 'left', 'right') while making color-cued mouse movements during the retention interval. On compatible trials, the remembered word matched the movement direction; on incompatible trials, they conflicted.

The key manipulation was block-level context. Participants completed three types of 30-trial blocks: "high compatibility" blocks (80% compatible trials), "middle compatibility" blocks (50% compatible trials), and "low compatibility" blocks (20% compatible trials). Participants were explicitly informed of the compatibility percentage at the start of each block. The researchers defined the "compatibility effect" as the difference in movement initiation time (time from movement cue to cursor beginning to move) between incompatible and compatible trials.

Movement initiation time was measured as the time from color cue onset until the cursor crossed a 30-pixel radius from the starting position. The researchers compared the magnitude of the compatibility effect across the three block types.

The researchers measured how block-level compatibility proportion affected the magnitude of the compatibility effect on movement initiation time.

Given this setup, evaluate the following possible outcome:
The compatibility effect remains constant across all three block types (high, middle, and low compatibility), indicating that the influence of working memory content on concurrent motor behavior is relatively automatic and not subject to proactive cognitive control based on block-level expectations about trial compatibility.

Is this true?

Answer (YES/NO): NO